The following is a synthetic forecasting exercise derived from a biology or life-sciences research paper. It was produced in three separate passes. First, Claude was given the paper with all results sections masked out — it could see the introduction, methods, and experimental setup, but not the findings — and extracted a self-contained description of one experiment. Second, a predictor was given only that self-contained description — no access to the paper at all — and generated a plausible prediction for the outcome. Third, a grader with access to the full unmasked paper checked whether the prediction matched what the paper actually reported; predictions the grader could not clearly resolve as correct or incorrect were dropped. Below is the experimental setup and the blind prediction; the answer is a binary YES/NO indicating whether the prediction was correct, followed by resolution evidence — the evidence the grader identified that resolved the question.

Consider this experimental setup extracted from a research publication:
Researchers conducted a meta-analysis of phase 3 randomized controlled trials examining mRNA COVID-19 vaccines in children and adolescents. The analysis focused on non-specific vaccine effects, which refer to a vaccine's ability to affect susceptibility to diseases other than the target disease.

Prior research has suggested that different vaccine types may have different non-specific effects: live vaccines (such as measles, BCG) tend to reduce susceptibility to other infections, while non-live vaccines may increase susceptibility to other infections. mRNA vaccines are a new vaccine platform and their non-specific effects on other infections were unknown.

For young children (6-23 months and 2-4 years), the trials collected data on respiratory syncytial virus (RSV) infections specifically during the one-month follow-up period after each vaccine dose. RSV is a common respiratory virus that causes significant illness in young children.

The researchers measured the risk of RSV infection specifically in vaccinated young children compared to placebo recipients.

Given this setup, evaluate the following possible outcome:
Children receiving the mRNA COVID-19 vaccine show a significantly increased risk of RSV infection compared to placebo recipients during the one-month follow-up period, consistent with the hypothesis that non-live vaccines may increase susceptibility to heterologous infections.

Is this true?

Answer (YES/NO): YES